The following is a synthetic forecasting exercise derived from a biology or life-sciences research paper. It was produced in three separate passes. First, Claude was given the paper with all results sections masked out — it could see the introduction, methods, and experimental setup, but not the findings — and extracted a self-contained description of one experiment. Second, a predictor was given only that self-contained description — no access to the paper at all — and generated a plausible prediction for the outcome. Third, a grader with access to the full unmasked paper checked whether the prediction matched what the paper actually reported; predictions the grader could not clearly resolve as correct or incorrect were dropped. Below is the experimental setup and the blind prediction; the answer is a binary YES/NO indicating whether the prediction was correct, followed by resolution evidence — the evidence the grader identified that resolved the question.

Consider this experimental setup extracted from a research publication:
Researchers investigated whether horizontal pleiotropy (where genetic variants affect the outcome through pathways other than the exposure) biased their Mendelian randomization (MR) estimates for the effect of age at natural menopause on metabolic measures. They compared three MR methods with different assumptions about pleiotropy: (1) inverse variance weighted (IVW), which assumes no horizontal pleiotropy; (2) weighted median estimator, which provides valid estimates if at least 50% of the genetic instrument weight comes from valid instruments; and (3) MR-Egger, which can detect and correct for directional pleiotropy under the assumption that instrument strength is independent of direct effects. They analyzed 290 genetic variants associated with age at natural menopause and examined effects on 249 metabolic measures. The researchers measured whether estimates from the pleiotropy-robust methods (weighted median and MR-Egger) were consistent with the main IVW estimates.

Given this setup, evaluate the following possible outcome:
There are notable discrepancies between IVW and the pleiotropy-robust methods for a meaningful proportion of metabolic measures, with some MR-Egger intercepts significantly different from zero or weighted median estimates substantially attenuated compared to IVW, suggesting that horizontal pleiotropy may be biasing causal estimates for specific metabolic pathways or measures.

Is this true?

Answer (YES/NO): NO